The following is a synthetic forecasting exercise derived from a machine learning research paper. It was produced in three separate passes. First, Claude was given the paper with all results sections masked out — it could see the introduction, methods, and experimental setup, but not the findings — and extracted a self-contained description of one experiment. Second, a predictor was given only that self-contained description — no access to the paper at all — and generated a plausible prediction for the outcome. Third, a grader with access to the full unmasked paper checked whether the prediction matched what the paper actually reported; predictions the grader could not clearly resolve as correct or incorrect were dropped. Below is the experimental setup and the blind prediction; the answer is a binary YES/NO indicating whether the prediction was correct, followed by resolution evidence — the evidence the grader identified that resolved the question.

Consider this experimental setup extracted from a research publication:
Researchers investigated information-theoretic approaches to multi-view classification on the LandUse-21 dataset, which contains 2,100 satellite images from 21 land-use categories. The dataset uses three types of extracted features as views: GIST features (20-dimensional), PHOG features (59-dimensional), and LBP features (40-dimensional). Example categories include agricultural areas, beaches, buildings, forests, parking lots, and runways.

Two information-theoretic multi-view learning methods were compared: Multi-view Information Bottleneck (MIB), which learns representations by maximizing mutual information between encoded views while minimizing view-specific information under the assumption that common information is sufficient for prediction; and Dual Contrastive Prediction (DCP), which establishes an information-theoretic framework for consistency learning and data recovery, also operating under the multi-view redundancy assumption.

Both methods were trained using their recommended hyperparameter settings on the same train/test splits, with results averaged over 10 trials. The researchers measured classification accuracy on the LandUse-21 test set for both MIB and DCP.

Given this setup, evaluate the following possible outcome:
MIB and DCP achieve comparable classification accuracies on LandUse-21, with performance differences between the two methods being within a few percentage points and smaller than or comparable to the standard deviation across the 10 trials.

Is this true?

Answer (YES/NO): NO